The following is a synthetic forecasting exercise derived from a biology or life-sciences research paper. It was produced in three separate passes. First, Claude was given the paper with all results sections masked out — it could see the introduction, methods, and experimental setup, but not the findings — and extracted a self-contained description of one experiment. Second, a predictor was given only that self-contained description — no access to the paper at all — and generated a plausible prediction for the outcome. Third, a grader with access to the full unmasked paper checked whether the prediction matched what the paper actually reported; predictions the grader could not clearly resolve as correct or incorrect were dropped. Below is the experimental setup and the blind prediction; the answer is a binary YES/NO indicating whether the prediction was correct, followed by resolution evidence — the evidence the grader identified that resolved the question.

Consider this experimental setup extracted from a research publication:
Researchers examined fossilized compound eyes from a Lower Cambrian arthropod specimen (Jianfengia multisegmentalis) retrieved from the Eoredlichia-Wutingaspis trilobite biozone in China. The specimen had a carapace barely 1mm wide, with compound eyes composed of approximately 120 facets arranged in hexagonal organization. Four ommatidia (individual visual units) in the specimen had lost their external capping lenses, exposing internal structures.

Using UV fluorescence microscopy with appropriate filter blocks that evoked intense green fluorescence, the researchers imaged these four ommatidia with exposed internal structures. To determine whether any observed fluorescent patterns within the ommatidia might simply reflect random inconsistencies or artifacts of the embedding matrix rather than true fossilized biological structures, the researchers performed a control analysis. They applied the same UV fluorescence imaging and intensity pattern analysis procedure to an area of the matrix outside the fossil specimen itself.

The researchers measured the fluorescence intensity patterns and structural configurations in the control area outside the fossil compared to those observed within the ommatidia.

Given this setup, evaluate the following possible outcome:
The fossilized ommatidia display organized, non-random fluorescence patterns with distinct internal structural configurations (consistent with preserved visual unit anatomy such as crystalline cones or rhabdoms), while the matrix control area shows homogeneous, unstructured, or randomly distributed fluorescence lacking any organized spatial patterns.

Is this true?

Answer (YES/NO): YES